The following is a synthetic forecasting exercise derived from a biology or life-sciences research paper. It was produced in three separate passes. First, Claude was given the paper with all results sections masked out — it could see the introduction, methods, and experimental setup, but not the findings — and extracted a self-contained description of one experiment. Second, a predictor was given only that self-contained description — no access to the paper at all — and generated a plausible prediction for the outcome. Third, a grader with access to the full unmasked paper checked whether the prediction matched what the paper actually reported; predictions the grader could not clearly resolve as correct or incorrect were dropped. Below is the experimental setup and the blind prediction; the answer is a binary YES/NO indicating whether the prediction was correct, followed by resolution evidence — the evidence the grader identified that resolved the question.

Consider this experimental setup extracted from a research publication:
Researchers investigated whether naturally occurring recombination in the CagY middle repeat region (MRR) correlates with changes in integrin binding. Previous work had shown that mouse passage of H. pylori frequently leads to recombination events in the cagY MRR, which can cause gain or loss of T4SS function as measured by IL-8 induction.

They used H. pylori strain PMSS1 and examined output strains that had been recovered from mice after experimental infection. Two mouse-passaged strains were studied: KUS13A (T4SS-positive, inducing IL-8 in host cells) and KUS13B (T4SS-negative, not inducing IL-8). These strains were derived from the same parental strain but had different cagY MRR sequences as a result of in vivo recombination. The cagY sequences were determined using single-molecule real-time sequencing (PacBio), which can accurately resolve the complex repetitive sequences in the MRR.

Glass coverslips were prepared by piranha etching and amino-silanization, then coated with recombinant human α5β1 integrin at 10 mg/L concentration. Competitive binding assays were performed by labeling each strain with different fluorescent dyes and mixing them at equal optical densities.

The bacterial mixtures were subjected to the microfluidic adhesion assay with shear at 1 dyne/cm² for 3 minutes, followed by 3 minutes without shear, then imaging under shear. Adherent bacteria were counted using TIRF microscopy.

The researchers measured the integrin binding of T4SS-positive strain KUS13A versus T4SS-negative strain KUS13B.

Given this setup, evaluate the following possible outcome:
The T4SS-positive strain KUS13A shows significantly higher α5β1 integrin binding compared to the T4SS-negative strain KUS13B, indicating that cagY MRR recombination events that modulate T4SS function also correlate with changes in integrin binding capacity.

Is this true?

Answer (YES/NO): YES